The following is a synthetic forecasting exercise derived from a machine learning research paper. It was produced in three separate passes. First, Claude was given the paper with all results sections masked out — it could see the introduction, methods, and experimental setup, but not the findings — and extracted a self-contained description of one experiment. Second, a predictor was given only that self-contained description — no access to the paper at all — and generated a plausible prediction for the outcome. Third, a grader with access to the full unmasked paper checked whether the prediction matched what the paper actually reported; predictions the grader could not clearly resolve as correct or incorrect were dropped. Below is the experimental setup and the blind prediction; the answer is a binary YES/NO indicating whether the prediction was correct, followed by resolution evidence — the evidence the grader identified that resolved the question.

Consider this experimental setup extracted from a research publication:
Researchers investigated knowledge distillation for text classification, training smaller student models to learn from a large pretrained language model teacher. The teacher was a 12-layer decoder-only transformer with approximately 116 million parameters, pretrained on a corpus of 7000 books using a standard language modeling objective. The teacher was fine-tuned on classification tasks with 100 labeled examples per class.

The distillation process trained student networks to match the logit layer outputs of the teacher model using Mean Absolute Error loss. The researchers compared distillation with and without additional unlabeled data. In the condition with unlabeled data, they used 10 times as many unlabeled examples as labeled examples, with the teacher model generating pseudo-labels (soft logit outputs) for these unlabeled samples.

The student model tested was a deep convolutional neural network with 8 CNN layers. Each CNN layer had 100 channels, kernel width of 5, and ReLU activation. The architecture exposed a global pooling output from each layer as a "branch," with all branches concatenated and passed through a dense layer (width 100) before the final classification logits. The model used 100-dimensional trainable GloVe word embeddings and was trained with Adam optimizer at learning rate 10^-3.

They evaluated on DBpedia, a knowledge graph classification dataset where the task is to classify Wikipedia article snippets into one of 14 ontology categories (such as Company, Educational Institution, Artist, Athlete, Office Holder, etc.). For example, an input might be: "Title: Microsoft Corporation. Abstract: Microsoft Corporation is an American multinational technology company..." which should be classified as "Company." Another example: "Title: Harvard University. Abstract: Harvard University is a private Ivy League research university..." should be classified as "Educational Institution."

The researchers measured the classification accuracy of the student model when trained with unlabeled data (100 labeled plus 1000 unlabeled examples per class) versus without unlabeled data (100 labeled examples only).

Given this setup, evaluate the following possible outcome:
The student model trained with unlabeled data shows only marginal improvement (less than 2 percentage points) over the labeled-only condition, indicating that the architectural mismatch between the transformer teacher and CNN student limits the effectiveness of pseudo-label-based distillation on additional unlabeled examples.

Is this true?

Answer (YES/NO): NO